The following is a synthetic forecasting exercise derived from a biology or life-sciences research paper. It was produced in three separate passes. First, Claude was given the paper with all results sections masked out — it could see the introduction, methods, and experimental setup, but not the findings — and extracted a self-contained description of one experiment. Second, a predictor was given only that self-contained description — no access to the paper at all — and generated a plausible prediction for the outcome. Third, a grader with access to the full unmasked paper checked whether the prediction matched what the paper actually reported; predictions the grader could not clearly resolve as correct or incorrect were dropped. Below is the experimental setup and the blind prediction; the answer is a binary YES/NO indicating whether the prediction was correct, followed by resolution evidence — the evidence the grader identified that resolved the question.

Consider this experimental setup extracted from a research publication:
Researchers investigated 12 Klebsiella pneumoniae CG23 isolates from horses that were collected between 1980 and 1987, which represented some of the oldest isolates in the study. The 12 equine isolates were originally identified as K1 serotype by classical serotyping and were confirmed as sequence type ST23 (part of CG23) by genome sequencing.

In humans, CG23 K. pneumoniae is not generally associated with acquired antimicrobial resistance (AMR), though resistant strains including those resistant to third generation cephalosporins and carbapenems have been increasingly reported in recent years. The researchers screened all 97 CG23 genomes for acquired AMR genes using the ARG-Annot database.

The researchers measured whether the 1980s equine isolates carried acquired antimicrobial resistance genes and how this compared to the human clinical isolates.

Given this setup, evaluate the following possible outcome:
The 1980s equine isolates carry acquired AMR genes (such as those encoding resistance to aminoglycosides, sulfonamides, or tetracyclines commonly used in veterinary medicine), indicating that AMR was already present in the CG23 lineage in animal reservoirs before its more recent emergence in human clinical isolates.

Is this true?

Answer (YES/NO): YES